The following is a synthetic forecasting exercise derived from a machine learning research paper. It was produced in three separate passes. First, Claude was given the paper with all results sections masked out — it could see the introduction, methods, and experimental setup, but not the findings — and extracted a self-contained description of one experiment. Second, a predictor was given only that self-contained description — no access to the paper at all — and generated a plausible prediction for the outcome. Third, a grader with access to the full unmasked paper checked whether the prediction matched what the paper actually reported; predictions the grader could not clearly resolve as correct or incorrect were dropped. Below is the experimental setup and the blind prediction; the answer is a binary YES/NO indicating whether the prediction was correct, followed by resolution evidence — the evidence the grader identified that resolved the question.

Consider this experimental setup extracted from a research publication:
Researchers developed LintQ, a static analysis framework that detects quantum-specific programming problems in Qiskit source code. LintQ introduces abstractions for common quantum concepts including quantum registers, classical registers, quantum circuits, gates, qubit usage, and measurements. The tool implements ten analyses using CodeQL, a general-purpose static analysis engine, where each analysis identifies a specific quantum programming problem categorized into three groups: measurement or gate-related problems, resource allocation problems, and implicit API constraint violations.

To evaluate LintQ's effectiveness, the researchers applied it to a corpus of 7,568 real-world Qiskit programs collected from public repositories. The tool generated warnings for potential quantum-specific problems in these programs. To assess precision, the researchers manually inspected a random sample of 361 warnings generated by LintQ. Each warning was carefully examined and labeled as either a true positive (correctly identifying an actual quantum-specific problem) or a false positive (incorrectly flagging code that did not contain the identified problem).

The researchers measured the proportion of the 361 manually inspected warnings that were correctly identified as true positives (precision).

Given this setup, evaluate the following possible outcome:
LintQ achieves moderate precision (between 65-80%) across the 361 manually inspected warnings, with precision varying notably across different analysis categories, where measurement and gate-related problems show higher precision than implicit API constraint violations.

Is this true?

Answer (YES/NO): NO